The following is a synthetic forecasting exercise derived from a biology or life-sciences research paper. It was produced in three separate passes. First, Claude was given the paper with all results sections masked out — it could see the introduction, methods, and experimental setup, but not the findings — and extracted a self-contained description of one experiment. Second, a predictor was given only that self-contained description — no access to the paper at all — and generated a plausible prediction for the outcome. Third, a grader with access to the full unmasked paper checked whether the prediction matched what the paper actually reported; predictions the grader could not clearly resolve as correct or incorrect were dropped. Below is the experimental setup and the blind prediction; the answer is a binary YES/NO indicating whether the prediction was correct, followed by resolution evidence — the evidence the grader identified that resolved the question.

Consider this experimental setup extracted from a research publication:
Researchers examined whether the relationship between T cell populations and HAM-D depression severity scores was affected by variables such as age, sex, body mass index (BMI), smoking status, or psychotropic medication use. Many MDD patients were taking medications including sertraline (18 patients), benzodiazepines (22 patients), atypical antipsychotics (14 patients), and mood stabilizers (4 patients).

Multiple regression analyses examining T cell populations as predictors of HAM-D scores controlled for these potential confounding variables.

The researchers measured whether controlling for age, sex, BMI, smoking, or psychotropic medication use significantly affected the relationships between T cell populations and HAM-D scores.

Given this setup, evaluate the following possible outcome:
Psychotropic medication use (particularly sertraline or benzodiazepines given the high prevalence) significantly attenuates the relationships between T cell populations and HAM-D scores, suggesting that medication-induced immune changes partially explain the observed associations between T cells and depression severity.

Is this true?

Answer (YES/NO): NO